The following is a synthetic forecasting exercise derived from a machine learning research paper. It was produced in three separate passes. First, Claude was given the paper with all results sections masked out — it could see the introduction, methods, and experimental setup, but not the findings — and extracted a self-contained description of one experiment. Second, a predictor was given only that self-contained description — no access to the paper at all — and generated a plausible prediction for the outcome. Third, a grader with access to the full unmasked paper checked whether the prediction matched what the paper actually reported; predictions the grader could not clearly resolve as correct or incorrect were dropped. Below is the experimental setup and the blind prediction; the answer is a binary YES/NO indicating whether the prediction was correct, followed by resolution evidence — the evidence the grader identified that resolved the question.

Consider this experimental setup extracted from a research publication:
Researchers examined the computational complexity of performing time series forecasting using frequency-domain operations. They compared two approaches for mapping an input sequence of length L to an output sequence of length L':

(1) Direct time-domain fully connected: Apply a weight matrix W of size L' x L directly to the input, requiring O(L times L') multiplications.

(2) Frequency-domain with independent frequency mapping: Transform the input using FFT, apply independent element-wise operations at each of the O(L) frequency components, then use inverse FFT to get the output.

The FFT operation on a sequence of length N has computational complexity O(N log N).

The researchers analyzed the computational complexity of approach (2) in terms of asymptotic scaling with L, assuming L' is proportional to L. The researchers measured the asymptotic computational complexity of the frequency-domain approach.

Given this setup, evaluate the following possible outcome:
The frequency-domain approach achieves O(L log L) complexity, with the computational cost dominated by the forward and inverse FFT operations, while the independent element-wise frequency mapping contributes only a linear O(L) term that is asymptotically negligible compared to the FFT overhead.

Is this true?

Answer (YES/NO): YES